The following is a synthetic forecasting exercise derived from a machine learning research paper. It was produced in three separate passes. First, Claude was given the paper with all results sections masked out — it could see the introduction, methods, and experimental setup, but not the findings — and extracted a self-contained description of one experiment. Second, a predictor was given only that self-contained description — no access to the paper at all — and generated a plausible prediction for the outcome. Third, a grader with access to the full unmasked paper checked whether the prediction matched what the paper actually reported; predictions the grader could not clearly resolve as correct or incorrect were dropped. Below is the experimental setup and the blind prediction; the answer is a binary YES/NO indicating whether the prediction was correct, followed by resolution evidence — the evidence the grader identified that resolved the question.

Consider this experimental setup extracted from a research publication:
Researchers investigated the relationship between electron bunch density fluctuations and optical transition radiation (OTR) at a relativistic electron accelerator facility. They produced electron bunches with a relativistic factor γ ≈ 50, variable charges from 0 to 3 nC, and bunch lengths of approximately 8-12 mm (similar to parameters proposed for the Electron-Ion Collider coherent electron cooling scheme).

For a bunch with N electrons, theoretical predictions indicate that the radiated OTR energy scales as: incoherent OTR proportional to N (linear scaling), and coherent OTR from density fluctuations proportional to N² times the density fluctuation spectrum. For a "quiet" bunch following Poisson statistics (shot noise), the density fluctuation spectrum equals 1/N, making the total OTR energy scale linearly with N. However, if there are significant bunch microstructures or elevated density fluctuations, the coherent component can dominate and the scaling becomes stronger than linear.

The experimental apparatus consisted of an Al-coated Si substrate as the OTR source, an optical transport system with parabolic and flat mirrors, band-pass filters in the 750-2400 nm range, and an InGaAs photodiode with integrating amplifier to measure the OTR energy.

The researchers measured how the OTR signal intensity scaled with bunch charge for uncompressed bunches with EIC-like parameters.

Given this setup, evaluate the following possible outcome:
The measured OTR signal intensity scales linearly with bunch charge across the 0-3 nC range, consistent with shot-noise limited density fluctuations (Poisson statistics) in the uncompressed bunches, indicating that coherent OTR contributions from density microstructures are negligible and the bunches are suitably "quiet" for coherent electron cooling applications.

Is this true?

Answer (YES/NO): YES